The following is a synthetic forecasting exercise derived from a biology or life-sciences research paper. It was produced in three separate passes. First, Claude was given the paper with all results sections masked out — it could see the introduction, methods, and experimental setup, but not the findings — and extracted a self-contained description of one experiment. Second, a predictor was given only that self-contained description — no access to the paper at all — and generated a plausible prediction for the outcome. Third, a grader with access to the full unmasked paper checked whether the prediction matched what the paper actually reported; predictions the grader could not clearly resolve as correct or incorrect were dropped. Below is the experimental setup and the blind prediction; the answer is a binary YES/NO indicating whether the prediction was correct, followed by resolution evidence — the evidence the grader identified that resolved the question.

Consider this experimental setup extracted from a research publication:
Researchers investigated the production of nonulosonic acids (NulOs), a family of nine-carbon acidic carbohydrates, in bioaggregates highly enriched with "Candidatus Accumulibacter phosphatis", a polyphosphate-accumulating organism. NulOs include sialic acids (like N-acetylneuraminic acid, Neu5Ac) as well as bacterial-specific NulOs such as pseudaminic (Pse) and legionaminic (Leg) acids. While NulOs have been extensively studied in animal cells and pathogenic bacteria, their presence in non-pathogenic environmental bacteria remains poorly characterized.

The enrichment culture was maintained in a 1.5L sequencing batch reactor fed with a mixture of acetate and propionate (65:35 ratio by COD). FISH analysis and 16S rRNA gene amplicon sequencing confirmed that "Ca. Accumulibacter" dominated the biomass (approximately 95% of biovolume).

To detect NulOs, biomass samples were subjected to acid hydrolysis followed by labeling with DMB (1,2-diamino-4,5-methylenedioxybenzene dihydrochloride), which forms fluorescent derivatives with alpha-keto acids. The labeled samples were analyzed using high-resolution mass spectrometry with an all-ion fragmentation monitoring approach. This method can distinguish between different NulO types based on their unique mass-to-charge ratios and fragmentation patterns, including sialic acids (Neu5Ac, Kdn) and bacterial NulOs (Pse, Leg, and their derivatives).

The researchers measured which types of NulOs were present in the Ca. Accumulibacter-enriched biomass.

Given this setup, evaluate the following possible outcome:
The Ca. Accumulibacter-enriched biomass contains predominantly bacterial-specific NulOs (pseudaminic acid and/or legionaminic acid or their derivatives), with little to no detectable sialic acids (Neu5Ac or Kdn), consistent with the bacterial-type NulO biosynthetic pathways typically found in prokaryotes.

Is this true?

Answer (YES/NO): YES